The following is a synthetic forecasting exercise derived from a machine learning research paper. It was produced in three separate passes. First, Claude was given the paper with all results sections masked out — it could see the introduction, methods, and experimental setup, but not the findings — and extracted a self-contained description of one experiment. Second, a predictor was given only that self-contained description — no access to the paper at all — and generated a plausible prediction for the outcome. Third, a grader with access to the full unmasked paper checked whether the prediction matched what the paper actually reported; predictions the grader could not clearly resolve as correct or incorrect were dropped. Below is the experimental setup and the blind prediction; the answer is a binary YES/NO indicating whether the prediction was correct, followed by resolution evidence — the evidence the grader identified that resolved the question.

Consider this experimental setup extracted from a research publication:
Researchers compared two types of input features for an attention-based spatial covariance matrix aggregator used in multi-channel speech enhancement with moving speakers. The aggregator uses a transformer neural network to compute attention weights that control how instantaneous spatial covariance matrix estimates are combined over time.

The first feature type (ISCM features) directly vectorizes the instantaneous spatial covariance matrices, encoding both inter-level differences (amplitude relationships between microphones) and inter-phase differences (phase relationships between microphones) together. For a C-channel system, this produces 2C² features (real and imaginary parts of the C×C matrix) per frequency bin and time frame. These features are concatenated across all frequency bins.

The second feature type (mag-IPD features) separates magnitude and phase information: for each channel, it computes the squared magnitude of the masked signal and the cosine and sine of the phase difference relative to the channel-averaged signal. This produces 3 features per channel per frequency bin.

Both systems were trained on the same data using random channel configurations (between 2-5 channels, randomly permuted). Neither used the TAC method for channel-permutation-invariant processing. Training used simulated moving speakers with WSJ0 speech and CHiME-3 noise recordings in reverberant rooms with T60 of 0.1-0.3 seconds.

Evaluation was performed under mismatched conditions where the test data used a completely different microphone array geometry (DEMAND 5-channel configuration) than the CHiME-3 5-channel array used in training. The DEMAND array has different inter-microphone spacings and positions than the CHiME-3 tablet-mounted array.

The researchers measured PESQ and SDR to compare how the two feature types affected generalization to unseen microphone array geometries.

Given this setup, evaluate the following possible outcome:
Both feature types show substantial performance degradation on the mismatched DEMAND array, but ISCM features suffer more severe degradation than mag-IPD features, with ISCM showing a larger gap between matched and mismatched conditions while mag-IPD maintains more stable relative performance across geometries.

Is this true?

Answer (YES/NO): NO